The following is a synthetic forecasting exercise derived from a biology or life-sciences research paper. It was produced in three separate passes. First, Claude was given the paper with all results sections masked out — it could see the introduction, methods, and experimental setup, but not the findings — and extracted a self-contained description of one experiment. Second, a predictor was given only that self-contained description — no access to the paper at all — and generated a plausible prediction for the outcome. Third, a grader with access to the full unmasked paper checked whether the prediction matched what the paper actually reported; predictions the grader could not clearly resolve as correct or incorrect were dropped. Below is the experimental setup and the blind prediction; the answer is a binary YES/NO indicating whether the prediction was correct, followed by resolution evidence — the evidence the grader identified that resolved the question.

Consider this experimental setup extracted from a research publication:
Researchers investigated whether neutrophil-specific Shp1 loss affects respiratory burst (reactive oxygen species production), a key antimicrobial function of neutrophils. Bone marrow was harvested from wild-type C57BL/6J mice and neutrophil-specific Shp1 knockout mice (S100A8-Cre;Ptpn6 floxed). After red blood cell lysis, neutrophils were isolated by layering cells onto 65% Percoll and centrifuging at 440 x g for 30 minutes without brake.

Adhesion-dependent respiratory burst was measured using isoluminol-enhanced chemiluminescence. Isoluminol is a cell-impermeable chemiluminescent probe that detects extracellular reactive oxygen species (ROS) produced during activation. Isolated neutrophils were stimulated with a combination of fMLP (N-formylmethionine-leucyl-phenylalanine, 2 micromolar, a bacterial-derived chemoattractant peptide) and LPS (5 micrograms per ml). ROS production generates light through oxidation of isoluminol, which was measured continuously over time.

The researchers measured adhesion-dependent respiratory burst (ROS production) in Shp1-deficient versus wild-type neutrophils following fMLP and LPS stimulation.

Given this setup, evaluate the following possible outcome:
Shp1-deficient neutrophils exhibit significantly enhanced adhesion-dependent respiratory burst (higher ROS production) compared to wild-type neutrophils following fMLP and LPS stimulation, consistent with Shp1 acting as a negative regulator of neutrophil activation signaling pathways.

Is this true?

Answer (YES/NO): YES